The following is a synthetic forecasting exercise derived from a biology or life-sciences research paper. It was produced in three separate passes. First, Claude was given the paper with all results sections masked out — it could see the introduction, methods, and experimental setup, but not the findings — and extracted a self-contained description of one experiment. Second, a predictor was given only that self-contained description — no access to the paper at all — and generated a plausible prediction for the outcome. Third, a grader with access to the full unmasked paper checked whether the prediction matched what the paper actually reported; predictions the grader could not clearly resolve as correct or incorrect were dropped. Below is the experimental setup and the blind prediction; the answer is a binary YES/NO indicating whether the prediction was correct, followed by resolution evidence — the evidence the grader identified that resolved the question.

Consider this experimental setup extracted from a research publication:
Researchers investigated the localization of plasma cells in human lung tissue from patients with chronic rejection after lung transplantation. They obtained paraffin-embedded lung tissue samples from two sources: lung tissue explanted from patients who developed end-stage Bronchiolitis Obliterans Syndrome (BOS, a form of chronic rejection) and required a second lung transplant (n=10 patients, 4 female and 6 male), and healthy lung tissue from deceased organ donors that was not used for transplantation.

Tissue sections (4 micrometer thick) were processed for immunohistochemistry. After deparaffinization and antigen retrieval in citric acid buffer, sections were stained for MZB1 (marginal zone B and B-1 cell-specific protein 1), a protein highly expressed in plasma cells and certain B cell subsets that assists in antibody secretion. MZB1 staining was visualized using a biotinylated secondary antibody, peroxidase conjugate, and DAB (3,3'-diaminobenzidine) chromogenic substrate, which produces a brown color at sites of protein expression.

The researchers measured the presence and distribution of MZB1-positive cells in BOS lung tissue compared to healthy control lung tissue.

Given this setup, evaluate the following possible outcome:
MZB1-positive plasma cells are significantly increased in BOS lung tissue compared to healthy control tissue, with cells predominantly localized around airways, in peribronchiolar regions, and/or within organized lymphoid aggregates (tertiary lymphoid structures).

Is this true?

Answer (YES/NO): YES